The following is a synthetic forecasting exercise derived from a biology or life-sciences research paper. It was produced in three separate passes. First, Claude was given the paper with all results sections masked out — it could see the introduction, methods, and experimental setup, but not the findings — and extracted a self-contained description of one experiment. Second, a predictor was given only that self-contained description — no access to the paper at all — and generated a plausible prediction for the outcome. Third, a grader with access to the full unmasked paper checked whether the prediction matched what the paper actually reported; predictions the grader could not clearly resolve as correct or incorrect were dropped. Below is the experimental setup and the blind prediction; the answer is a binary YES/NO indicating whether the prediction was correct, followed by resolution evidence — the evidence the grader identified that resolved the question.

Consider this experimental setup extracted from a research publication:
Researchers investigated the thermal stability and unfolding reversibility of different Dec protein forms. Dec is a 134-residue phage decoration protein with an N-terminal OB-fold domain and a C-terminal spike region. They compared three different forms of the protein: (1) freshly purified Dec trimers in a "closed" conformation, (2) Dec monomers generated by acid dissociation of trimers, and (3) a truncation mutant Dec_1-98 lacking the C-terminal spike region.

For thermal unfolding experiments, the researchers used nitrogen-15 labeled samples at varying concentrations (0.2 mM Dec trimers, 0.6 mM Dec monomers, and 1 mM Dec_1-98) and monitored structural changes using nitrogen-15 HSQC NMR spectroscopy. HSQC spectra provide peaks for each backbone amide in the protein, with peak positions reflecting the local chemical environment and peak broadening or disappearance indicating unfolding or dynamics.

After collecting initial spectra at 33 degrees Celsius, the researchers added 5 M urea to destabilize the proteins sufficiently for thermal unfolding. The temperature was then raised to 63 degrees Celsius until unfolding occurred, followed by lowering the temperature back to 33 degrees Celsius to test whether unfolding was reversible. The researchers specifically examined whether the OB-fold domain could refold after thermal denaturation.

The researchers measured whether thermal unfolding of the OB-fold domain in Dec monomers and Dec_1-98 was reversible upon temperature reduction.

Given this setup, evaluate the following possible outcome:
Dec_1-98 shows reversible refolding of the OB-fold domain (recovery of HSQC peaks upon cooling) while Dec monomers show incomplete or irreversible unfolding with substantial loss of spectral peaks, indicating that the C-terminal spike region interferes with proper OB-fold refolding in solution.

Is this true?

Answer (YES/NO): NO